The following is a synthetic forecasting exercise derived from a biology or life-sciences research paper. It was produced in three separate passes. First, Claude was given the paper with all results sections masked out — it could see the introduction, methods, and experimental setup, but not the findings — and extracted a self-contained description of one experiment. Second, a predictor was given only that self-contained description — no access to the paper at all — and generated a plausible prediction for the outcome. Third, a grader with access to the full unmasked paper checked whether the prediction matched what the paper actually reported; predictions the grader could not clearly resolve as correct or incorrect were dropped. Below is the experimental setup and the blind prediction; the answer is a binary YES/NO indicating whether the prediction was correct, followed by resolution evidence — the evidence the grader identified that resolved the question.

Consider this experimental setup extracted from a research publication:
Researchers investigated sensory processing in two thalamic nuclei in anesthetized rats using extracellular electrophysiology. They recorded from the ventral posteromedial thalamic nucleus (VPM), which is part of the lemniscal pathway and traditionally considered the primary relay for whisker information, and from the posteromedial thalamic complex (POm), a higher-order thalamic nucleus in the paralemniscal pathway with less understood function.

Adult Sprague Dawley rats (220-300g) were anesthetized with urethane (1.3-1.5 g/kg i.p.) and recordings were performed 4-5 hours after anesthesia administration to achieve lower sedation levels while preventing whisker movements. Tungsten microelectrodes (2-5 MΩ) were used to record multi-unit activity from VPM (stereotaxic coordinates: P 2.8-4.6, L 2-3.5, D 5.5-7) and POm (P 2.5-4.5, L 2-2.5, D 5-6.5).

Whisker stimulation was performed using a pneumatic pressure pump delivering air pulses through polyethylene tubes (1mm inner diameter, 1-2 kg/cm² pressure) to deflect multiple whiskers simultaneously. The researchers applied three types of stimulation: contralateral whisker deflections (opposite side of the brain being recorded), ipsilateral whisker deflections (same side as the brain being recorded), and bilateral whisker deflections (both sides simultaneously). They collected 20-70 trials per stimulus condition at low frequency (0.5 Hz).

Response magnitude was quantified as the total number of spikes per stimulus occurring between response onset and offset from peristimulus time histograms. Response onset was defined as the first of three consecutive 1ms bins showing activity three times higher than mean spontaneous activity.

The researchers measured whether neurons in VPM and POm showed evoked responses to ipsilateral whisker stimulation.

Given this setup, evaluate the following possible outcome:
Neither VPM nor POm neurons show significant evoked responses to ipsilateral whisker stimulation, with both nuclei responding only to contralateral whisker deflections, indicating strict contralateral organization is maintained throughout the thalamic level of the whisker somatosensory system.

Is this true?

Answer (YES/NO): NO